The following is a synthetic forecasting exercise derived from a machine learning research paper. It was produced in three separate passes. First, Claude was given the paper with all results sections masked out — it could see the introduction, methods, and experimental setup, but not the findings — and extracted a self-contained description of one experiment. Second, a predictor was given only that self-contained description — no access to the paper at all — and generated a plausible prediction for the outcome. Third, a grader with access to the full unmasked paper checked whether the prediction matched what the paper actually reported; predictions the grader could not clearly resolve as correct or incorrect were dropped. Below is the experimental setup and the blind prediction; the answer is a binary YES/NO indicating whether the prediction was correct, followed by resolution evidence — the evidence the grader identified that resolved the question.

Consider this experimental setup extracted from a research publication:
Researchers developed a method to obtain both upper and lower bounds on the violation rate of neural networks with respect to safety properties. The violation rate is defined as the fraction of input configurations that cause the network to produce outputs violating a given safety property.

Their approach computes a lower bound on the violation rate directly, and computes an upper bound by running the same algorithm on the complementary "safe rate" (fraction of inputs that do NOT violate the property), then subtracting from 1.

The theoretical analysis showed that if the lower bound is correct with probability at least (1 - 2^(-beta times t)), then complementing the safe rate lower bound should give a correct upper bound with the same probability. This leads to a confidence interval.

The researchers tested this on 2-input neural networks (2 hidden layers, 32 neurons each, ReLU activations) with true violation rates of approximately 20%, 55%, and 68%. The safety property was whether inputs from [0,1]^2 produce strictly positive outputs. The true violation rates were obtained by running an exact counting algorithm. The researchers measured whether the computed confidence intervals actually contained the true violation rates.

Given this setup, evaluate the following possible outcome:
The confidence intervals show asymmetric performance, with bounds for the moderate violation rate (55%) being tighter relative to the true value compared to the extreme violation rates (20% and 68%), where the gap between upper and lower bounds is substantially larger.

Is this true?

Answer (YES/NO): NO